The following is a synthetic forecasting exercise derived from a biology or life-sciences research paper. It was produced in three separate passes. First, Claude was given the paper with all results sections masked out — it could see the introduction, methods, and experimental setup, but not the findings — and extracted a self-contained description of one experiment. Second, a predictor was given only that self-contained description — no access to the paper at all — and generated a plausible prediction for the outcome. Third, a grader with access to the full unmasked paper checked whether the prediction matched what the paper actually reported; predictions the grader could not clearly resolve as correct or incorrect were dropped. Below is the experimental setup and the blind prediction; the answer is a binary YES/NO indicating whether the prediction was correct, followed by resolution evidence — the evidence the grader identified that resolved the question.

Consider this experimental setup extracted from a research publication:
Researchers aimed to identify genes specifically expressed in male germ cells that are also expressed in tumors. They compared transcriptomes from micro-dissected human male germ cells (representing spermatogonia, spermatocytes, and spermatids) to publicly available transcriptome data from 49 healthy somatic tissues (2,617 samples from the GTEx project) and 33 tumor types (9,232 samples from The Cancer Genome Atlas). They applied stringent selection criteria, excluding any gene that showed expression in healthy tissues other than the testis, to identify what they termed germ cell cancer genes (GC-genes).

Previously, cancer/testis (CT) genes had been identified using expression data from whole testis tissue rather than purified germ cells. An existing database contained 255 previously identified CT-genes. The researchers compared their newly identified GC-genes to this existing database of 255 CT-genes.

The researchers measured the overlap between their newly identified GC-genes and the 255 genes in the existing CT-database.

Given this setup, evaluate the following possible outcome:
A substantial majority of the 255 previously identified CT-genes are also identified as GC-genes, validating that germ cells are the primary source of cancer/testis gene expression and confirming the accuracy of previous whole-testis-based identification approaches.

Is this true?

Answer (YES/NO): NO